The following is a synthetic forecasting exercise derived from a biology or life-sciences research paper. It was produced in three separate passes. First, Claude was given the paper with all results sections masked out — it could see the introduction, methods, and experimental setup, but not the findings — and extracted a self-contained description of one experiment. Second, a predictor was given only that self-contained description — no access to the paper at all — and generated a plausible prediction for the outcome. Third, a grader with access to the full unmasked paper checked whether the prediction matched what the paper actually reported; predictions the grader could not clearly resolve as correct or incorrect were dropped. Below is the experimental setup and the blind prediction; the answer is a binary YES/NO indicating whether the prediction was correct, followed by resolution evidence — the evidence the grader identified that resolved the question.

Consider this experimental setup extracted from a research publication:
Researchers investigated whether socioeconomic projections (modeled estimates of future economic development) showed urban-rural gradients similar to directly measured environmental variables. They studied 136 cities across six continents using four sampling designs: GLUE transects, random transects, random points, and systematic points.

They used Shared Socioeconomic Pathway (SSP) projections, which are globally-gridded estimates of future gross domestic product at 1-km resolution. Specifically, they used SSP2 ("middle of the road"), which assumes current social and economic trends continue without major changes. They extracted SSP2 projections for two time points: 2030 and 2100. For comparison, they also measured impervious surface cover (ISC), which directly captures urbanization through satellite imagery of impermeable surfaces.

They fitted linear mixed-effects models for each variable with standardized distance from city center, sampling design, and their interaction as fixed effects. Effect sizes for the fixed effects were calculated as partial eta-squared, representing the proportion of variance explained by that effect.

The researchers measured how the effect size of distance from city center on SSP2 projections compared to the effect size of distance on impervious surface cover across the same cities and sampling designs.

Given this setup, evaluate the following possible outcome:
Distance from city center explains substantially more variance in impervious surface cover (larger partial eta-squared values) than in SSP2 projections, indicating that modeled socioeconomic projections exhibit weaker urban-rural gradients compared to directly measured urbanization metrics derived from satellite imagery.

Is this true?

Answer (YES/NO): NO